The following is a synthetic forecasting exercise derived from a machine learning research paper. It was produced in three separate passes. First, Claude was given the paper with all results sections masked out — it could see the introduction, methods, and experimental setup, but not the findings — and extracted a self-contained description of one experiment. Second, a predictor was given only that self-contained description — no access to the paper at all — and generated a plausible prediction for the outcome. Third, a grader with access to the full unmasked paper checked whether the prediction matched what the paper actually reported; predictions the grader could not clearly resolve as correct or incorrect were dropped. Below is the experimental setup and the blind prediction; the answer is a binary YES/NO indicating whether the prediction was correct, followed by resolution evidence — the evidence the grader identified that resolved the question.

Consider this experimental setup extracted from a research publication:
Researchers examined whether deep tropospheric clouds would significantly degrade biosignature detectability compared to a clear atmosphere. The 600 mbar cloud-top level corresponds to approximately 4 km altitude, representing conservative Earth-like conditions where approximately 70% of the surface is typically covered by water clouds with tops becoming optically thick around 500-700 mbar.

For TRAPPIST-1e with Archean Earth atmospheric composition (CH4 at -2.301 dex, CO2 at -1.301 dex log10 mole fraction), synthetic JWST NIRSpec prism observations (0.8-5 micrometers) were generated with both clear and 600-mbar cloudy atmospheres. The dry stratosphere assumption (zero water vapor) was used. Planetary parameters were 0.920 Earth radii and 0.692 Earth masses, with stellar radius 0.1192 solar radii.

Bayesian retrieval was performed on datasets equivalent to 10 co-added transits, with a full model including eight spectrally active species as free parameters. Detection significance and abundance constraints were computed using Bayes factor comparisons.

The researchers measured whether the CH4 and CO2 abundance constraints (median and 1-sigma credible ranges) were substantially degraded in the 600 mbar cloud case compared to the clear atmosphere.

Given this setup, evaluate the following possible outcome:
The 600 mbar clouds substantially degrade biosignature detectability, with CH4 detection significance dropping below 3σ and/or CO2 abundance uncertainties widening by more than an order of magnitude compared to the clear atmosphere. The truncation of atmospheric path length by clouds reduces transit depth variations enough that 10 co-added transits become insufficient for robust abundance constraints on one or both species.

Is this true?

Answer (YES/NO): NO